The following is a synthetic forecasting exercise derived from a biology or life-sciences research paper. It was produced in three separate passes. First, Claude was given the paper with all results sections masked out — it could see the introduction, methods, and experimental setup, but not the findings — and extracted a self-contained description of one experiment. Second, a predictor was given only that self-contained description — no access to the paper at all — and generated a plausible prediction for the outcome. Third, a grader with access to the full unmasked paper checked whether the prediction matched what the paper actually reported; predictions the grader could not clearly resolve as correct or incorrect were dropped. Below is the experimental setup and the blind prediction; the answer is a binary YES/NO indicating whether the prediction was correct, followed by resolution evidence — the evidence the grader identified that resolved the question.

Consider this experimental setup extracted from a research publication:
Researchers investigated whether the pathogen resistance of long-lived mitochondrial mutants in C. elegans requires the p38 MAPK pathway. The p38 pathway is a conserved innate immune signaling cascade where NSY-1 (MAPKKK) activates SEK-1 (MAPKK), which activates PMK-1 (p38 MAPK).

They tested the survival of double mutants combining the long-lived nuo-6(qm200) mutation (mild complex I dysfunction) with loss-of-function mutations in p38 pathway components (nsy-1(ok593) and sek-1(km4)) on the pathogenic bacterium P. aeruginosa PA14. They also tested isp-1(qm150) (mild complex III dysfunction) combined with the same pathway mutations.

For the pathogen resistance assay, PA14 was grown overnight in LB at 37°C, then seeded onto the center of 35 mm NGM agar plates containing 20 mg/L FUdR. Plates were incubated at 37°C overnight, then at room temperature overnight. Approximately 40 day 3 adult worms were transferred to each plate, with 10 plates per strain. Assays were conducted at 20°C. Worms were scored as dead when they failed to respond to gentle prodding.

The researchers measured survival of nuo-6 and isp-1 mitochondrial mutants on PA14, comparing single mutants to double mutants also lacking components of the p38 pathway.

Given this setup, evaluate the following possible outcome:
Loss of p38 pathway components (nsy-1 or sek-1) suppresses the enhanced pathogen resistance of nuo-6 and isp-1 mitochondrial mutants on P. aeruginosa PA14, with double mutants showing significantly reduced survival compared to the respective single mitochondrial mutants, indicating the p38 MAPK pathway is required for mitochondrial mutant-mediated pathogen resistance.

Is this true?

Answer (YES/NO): YES